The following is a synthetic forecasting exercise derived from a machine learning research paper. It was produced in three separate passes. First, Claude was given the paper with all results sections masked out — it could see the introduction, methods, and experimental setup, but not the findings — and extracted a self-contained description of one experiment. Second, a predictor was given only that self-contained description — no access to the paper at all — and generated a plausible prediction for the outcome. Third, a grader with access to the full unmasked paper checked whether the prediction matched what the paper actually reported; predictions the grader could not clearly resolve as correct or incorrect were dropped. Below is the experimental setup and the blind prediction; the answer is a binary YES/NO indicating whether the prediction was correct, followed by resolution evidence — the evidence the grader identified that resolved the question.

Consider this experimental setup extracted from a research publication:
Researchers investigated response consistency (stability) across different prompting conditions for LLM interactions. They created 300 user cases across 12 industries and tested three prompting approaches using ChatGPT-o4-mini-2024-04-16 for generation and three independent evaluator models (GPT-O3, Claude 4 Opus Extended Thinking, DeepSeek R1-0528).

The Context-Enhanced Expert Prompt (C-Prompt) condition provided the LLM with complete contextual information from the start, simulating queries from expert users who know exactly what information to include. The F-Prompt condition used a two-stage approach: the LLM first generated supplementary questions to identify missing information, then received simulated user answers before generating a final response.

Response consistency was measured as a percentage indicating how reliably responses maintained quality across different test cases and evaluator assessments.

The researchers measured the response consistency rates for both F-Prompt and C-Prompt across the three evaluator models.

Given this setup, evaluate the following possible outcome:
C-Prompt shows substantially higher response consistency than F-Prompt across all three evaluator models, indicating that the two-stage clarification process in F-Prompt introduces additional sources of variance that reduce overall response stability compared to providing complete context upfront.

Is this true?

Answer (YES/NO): NO